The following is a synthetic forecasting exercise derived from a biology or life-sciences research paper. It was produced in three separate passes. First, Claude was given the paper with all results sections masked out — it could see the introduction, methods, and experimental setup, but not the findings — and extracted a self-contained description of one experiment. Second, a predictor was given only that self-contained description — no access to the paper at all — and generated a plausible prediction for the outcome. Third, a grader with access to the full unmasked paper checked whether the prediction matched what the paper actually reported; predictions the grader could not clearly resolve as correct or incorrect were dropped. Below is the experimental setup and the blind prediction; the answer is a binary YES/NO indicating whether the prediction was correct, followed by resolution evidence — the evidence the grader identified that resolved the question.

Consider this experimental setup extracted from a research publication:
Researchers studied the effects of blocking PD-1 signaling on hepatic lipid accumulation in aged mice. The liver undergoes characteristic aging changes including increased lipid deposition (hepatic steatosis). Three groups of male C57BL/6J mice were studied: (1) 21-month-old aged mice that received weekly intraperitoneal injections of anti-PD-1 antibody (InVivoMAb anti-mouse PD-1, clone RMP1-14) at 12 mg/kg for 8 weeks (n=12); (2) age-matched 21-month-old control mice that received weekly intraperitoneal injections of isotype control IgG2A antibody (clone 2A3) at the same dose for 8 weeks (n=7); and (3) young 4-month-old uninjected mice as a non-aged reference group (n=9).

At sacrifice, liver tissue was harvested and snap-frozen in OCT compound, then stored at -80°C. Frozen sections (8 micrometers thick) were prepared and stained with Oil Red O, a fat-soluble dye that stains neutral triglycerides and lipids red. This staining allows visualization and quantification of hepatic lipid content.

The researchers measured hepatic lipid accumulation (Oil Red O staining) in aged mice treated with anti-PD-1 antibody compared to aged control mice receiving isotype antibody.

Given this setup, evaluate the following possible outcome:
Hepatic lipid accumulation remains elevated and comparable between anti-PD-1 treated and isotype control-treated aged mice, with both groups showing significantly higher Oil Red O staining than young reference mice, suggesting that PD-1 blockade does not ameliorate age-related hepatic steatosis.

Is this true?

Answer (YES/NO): NO